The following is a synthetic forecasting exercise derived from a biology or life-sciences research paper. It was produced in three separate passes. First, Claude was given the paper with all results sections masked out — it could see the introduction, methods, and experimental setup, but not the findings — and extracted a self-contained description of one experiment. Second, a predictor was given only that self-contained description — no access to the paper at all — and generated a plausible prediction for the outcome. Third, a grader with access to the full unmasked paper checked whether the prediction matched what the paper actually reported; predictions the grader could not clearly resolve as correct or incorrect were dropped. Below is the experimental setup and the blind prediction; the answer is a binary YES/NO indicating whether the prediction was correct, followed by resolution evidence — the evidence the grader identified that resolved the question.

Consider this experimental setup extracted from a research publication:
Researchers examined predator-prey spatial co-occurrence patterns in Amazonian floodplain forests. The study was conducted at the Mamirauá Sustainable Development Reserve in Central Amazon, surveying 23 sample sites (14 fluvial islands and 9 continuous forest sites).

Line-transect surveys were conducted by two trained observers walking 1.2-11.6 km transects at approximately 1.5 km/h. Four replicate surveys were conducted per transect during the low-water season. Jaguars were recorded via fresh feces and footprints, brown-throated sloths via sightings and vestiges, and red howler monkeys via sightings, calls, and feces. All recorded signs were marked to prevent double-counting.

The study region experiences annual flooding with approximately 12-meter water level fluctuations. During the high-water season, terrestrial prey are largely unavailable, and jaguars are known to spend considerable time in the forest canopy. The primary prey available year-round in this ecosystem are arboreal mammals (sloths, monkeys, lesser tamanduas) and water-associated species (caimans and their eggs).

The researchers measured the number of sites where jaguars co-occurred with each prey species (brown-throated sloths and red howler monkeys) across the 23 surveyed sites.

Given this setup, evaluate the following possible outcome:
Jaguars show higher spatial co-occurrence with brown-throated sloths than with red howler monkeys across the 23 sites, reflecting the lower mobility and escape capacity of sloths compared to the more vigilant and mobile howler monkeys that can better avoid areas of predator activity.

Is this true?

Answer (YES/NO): NO